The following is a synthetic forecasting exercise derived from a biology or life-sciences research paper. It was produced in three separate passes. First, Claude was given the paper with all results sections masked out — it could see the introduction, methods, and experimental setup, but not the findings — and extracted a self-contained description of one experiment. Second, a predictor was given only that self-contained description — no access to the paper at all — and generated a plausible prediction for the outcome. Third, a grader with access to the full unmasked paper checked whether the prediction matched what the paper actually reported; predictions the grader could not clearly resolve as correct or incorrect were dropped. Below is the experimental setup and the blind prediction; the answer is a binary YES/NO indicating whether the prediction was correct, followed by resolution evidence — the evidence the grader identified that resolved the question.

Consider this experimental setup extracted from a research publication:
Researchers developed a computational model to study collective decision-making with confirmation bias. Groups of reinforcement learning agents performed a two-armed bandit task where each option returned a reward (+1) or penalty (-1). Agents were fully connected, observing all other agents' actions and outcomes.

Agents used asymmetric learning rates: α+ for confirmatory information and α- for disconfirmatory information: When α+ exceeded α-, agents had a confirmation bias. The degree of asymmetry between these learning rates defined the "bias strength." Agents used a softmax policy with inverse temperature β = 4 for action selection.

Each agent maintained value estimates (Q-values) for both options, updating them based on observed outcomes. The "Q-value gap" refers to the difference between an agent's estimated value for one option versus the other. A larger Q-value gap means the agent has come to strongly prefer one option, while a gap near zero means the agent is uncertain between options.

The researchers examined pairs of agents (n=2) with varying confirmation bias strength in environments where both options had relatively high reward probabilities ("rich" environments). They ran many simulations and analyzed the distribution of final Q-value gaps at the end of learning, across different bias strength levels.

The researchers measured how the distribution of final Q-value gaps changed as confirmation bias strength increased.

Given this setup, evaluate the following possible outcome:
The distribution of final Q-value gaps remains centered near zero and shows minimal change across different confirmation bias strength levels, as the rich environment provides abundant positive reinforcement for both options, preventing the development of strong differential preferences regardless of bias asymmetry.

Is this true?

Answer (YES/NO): NO